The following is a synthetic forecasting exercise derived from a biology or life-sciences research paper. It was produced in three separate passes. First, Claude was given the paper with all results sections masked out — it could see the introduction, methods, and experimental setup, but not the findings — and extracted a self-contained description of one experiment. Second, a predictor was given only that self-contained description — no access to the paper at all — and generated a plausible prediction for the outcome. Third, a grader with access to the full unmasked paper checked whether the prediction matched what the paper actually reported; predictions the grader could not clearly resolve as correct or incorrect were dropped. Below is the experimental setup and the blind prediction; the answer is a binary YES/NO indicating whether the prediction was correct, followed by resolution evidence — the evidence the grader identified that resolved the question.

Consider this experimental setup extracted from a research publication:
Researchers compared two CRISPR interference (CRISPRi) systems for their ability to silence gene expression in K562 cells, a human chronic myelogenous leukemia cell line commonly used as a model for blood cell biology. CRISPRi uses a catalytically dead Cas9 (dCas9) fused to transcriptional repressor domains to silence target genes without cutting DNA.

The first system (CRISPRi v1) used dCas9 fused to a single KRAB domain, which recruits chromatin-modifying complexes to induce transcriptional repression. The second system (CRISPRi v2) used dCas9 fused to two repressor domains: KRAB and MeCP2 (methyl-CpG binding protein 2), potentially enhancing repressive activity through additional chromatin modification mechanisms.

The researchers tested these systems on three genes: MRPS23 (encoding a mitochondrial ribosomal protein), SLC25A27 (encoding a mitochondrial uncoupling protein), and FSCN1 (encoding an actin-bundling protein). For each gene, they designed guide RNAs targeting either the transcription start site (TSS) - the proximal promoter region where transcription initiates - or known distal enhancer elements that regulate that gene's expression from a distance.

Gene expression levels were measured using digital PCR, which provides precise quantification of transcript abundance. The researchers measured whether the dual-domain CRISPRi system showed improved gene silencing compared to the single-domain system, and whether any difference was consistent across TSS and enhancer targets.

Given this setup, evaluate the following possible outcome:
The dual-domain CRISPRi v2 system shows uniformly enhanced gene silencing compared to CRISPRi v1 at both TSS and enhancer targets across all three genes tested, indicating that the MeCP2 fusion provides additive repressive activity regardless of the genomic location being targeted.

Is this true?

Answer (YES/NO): YES